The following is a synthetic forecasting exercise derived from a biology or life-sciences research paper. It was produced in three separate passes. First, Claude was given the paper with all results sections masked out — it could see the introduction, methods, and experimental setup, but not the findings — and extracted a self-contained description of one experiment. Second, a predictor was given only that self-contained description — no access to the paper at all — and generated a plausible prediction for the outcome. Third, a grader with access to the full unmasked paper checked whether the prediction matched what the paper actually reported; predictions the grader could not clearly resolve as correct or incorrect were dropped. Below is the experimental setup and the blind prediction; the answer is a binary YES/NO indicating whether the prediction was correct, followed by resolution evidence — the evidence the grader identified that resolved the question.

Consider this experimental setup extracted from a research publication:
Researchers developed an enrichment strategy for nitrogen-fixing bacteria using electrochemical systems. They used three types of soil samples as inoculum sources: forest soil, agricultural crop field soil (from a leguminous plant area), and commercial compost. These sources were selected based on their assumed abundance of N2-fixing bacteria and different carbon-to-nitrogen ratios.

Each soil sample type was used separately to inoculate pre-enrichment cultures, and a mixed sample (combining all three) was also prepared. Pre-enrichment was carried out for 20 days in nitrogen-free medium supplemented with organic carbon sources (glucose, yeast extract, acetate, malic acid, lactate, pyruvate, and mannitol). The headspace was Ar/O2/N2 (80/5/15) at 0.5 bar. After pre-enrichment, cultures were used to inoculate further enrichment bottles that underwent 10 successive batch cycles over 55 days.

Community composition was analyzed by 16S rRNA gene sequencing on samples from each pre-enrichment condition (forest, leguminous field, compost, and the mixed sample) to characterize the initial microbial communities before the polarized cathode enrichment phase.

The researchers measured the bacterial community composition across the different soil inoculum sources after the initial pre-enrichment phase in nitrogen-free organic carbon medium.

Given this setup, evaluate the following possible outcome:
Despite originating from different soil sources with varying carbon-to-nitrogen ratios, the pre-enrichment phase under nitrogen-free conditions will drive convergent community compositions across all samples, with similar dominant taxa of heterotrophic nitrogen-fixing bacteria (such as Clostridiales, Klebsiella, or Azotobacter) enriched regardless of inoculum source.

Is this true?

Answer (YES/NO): NO